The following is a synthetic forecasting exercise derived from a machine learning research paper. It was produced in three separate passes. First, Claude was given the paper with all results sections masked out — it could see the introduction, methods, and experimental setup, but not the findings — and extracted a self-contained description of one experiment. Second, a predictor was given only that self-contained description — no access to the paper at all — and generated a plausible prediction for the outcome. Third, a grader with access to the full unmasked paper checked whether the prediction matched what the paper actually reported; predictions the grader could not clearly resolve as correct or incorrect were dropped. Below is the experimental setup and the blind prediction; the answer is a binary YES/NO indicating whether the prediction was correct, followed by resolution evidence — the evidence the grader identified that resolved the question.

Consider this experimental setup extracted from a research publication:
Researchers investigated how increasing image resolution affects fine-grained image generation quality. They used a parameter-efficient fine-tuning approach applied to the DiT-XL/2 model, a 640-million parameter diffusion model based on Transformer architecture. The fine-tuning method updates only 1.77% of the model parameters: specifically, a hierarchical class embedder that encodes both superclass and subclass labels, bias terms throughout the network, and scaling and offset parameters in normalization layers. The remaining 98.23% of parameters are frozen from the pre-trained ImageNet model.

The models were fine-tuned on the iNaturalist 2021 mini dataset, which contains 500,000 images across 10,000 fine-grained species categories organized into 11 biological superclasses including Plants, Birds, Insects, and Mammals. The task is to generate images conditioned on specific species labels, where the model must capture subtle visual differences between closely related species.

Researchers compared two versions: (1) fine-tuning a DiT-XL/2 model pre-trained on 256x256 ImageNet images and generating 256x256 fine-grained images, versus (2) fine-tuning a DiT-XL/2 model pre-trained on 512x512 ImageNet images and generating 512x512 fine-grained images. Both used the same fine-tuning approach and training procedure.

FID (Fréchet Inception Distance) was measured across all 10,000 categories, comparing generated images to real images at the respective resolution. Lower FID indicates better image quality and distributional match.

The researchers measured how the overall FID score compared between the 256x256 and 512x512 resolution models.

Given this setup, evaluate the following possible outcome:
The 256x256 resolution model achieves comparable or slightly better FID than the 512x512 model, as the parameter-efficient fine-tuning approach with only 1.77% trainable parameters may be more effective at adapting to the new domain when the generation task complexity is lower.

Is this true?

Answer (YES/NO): NO